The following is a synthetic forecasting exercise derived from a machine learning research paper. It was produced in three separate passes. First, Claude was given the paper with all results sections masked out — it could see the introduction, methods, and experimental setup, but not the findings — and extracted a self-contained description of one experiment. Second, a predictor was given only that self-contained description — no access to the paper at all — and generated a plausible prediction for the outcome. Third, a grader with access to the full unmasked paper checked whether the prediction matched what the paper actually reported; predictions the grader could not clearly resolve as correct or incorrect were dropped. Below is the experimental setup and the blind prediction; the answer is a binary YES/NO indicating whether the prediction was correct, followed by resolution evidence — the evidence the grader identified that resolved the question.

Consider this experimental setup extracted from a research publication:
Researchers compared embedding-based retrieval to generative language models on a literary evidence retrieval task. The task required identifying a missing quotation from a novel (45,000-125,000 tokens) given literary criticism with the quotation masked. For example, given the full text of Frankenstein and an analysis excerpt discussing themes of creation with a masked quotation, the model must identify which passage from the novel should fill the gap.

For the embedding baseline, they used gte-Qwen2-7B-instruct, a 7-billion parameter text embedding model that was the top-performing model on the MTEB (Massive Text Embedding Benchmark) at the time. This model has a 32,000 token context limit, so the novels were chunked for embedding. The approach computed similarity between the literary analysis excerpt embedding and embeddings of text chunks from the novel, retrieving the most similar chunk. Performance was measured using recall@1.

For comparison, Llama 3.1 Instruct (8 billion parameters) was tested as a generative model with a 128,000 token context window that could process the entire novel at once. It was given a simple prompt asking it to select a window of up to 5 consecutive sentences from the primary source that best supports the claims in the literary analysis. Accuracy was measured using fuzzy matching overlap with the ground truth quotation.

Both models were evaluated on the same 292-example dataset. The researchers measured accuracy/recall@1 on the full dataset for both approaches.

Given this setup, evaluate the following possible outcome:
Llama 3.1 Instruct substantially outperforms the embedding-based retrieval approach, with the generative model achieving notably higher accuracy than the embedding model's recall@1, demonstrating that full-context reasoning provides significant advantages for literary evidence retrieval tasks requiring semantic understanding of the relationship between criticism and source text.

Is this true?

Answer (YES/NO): NO